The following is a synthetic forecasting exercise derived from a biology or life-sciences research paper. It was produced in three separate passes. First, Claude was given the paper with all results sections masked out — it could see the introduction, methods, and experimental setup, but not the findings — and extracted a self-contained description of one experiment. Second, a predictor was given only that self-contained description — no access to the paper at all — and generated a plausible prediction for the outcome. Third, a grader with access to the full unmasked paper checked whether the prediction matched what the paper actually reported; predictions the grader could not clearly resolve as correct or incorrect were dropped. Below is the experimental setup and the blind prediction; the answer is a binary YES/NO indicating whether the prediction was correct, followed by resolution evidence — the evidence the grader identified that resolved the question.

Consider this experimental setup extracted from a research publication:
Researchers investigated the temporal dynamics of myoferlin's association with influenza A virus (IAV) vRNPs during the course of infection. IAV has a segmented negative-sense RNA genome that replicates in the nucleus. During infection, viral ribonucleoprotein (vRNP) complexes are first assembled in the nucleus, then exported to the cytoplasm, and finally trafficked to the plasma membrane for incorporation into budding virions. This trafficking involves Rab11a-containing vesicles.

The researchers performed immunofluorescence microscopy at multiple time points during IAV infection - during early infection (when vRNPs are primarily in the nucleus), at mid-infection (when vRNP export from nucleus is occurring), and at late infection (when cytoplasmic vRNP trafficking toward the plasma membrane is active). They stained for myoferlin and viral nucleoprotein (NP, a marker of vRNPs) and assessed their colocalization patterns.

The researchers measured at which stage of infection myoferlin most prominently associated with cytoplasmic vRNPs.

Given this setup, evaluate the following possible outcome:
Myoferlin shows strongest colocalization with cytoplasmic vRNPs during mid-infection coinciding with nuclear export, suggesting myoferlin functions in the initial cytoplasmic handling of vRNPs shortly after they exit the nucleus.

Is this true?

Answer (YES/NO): NO